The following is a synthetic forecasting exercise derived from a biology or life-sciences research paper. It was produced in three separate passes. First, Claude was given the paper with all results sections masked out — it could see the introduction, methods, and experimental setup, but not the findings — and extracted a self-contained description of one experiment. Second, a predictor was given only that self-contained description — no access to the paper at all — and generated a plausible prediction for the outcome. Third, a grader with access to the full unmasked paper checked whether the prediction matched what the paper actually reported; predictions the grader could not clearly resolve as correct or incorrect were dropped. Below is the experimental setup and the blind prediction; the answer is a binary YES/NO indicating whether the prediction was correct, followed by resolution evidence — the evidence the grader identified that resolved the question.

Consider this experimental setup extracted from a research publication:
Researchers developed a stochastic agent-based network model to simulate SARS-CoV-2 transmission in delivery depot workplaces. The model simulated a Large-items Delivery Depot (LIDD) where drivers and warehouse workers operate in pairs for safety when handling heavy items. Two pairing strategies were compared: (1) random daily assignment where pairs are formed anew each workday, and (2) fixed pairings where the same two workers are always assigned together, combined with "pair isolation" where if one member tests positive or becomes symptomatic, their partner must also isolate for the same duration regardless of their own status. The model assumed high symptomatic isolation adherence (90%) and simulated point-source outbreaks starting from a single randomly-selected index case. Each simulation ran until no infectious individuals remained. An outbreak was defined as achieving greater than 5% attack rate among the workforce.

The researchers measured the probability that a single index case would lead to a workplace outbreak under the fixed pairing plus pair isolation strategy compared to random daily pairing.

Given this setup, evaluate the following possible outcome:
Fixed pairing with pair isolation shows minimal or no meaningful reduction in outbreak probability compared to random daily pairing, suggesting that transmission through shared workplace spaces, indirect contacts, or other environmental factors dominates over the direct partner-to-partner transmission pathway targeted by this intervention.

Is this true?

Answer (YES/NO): NO